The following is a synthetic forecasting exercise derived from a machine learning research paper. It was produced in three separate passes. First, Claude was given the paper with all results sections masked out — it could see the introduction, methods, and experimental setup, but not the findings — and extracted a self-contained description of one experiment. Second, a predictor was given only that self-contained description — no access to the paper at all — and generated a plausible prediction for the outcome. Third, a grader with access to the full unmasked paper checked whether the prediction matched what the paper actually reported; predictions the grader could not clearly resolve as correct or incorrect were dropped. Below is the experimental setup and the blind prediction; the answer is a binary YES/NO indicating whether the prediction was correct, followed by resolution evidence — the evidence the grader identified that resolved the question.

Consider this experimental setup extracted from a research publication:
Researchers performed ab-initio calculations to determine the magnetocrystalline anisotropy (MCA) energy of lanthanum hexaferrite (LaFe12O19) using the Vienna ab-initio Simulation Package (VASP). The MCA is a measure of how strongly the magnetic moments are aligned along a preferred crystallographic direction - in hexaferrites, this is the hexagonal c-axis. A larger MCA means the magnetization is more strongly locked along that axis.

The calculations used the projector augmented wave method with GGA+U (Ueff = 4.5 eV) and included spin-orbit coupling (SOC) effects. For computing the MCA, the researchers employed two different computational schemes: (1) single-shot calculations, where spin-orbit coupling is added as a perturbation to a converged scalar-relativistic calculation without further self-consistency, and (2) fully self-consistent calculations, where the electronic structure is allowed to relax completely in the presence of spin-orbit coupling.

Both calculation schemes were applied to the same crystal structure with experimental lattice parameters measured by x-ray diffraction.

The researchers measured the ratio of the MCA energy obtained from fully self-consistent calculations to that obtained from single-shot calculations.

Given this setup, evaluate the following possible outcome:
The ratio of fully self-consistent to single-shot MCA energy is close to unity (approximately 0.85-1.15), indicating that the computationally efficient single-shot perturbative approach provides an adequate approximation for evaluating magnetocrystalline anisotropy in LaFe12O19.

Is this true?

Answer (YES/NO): NO